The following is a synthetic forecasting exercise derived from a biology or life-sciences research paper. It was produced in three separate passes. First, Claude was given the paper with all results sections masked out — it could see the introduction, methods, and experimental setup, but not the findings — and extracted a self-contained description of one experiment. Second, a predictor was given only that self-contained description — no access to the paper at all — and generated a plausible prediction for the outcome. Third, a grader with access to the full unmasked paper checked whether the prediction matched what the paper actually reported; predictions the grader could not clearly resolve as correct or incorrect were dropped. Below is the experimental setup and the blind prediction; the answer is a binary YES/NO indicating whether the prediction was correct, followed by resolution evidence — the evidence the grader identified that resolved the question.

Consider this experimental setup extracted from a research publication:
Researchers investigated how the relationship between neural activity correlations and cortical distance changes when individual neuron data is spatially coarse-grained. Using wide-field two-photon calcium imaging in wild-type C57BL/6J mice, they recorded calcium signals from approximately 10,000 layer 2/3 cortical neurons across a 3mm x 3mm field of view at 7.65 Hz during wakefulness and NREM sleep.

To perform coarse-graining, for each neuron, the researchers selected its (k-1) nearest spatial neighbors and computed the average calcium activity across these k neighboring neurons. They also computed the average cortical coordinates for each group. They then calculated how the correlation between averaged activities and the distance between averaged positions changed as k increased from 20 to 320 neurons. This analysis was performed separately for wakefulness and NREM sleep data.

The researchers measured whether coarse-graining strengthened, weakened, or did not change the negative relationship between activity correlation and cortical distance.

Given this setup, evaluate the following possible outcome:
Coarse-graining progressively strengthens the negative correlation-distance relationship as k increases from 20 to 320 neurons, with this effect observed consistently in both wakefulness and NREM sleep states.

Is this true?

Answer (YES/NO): YES